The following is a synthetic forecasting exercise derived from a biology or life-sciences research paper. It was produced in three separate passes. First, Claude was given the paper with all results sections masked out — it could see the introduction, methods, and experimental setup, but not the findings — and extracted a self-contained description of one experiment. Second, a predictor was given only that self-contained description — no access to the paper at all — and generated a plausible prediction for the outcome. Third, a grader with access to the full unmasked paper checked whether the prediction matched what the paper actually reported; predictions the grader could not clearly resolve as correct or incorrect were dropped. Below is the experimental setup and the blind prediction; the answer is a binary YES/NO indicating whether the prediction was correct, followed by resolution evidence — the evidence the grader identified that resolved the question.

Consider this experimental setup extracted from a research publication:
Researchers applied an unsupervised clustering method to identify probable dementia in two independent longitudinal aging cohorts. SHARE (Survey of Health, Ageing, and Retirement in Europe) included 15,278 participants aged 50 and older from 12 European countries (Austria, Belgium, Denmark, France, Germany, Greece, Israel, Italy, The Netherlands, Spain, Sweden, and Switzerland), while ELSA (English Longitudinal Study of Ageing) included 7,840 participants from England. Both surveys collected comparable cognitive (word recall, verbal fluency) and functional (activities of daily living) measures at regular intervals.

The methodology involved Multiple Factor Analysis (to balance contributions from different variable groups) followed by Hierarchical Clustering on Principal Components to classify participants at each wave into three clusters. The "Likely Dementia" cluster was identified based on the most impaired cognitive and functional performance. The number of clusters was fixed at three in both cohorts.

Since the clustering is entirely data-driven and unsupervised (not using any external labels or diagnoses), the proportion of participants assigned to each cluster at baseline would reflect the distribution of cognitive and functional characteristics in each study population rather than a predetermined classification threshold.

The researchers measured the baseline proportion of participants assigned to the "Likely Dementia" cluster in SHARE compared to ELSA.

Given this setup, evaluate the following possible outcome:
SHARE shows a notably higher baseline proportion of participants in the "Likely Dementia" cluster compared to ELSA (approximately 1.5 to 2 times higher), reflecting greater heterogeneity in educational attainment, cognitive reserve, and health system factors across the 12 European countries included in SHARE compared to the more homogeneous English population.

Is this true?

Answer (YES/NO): NO